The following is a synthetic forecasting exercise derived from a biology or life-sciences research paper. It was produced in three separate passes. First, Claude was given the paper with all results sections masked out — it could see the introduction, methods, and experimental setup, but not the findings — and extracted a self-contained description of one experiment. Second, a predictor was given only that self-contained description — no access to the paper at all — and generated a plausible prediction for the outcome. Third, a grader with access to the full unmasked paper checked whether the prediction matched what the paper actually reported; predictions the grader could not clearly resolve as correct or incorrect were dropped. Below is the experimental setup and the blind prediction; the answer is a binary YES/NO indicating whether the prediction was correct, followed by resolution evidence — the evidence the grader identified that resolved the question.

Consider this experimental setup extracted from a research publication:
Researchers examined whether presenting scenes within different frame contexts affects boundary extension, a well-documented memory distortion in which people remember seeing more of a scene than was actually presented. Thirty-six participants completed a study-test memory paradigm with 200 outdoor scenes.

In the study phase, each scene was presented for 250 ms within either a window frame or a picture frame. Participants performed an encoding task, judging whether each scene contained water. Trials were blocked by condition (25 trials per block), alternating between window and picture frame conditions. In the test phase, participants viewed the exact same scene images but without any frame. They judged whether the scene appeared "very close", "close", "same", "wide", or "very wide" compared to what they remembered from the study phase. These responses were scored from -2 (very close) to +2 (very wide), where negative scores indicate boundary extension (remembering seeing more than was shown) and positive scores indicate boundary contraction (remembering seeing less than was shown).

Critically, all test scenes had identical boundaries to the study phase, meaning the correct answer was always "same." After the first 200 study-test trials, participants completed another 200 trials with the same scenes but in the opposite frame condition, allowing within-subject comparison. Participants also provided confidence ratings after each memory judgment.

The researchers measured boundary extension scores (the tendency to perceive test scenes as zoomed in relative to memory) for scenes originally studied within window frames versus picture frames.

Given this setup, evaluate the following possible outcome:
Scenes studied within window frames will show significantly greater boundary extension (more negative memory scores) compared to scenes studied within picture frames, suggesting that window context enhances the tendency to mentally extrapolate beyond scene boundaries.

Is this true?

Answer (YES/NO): YES